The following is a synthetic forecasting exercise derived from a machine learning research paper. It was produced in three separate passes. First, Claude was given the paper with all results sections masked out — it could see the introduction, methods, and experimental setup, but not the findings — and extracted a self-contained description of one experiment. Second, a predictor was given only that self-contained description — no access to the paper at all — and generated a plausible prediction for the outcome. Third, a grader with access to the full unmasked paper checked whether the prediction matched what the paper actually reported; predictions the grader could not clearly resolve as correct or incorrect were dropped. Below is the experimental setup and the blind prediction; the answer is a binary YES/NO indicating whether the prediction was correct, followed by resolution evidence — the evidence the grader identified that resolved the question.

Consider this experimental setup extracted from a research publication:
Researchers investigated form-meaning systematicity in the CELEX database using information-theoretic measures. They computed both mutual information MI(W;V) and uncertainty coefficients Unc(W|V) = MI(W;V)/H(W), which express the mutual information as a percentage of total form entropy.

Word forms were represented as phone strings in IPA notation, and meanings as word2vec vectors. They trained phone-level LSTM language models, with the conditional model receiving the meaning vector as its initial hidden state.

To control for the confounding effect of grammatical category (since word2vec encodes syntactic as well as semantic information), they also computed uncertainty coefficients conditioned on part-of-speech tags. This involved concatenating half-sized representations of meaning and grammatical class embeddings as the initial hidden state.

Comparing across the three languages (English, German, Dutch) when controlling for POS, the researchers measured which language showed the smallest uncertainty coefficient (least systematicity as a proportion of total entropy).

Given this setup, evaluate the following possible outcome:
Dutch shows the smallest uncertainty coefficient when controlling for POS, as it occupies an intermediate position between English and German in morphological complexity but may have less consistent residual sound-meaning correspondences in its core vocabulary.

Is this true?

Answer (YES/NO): NO